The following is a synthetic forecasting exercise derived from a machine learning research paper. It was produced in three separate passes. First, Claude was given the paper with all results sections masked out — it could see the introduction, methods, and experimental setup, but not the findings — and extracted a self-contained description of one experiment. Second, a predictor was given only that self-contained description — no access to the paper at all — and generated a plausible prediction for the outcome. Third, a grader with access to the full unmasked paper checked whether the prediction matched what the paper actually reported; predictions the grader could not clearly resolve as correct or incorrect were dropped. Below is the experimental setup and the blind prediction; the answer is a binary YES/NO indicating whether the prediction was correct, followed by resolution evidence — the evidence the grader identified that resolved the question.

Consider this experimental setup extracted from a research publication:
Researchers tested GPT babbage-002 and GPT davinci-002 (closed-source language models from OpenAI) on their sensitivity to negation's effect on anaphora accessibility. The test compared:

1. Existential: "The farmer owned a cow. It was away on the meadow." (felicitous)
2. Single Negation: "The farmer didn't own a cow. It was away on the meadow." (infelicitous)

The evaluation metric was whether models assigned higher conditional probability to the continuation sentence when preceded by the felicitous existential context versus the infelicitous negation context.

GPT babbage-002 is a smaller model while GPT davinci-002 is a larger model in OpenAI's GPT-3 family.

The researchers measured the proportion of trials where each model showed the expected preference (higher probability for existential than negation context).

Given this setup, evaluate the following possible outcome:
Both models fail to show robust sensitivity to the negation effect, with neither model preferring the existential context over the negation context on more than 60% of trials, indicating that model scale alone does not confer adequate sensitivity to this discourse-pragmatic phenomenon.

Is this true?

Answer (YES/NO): NO